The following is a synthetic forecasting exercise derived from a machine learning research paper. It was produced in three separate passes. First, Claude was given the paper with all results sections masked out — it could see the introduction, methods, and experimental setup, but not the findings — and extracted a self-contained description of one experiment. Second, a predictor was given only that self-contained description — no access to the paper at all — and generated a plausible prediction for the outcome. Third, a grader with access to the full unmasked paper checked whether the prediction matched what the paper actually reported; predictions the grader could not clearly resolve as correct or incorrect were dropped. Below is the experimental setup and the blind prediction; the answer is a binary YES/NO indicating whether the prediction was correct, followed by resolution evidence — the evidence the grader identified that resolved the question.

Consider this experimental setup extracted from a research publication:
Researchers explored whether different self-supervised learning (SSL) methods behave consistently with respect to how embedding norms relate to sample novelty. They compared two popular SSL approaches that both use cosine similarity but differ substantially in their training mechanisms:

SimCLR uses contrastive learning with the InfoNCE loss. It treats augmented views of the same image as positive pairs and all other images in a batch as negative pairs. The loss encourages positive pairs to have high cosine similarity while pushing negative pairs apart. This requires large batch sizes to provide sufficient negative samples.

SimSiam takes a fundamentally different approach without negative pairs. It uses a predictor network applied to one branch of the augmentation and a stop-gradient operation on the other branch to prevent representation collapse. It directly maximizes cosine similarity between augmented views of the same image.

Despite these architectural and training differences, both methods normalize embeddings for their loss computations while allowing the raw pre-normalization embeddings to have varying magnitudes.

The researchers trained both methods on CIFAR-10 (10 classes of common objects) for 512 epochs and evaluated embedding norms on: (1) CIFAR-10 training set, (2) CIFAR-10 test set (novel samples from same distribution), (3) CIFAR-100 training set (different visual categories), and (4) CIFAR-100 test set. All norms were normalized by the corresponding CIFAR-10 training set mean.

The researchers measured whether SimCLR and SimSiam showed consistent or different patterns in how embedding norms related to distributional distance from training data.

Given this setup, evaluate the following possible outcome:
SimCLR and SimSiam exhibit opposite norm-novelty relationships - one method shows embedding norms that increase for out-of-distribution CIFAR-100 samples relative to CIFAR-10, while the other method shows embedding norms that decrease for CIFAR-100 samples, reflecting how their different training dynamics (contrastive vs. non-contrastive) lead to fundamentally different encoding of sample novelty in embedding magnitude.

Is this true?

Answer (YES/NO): NO